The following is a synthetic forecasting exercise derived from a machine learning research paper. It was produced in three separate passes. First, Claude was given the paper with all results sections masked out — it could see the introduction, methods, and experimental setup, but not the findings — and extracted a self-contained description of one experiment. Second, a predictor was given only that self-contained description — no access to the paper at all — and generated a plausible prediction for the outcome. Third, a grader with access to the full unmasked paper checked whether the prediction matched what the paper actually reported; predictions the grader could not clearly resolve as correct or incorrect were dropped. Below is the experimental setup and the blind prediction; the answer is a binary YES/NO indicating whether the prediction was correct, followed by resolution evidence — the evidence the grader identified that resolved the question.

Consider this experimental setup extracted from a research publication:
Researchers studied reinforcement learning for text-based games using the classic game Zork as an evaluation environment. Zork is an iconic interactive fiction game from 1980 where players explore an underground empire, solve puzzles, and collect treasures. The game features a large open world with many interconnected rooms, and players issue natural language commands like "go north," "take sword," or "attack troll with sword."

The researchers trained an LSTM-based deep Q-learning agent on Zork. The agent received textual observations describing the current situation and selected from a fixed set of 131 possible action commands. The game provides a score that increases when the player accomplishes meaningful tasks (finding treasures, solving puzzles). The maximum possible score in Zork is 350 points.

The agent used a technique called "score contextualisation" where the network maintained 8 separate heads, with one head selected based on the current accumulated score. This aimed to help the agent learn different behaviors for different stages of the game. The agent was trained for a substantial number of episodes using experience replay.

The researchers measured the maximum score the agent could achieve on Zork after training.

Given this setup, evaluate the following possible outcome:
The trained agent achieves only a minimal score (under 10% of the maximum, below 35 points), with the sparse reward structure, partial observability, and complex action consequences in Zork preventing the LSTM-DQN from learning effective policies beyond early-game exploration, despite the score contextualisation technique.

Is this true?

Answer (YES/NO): YES